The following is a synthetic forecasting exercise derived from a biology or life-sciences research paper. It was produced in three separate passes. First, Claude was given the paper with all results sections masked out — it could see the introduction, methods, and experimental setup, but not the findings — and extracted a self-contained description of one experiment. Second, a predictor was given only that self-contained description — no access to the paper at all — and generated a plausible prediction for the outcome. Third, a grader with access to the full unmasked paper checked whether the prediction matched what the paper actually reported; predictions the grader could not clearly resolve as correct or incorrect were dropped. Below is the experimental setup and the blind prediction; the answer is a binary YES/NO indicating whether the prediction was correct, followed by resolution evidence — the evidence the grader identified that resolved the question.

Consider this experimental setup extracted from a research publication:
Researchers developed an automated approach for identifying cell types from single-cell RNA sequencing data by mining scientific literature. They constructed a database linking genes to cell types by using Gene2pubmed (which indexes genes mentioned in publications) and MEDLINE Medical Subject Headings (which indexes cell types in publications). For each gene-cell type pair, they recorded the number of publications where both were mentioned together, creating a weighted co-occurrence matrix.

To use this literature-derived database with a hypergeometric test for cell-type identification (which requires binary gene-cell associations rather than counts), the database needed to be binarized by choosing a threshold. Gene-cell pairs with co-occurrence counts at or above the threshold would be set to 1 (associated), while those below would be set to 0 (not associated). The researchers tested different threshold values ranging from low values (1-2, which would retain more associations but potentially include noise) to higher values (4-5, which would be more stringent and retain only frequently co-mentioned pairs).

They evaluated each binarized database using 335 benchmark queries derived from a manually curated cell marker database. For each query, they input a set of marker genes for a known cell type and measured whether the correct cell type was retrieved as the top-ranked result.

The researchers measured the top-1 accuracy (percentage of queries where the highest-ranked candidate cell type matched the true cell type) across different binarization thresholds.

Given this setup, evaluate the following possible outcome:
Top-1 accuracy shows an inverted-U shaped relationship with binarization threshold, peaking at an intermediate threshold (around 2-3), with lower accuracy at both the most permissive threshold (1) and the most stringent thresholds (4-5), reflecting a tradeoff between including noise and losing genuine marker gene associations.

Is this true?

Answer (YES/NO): NO